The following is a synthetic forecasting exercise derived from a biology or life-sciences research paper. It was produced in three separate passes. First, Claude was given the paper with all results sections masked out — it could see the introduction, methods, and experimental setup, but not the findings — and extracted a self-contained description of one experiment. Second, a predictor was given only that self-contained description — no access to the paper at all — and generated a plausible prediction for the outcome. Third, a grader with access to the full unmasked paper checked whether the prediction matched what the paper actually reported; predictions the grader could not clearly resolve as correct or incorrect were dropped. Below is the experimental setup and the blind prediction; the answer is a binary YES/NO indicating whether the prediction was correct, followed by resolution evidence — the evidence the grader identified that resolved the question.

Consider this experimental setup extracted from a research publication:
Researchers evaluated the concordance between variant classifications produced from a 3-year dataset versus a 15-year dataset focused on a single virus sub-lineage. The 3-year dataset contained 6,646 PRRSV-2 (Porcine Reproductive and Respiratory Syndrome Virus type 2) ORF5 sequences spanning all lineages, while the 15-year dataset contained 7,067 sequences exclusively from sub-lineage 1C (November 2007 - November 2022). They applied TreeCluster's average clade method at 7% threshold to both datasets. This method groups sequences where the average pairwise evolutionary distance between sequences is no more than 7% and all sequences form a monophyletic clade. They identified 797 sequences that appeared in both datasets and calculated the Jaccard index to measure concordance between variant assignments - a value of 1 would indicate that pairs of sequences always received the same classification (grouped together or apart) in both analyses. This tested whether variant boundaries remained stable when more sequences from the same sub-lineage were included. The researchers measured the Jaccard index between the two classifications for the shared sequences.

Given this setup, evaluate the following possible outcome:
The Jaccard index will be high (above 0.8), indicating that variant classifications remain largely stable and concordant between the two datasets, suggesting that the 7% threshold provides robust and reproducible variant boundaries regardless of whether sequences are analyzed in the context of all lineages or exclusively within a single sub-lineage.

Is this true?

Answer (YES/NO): YES